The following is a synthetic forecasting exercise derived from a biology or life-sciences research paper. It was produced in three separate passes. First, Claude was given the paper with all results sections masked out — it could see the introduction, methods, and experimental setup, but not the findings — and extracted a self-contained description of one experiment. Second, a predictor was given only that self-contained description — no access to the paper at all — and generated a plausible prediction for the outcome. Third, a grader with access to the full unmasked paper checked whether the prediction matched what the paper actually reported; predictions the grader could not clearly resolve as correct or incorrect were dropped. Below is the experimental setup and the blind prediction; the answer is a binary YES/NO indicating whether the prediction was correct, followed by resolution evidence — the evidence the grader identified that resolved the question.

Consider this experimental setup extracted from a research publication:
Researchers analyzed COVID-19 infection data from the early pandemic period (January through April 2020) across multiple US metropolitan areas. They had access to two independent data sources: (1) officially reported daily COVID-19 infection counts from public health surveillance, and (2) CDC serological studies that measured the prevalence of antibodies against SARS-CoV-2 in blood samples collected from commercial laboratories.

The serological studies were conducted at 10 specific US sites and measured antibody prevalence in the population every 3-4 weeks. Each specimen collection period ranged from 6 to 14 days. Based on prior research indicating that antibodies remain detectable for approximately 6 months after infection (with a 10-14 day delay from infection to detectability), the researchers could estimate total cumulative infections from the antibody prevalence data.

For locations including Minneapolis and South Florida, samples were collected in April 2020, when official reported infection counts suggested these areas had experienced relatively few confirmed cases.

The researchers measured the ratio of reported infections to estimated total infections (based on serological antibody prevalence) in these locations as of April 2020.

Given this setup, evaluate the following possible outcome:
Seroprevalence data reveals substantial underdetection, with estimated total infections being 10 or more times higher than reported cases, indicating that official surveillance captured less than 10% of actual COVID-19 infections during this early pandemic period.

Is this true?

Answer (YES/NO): YES